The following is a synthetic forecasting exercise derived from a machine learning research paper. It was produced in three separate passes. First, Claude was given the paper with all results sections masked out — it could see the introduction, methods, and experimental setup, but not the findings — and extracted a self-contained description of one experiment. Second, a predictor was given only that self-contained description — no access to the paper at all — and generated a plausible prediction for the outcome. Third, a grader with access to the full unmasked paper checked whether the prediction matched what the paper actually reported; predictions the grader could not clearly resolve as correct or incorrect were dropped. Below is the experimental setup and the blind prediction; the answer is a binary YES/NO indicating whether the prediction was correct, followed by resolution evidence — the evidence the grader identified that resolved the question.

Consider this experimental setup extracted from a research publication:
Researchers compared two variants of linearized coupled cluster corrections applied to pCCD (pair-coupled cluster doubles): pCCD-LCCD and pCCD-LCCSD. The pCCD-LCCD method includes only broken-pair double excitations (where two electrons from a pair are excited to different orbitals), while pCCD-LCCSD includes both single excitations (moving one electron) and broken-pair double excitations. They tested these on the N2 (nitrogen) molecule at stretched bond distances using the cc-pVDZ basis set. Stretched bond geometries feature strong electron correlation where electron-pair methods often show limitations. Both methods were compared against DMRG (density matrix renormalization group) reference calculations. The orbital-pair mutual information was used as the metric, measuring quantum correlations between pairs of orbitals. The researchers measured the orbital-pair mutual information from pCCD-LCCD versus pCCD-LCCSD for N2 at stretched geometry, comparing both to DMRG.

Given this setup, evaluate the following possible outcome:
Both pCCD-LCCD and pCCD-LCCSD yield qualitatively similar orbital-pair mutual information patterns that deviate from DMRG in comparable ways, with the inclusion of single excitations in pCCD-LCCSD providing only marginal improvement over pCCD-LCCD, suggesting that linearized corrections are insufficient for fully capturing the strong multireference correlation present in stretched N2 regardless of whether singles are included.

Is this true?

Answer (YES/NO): YES